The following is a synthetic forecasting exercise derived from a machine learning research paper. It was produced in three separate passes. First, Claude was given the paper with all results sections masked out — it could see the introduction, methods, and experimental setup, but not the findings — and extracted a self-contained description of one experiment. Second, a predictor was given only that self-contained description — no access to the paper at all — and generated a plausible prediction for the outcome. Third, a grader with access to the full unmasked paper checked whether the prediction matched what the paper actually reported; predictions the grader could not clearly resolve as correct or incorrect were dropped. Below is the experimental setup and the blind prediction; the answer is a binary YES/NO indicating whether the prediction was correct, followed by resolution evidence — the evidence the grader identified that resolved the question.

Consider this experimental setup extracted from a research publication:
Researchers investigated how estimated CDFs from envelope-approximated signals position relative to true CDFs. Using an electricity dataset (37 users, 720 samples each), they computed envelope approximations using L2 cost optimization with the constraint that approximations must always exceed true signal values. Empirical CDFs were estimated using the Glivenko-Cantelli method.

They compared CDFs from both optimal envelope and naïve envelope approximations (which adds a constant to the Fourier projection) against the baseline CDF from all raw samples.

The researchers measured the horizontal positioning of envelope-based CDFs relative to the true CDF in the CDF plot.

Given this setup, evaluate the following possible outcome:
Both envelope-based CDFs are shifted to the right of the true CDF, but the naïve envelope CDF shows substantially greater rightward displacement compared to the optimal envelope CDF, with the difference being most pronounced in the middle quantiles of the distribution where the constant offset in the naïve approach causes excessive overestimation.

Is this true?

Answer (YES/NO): NO